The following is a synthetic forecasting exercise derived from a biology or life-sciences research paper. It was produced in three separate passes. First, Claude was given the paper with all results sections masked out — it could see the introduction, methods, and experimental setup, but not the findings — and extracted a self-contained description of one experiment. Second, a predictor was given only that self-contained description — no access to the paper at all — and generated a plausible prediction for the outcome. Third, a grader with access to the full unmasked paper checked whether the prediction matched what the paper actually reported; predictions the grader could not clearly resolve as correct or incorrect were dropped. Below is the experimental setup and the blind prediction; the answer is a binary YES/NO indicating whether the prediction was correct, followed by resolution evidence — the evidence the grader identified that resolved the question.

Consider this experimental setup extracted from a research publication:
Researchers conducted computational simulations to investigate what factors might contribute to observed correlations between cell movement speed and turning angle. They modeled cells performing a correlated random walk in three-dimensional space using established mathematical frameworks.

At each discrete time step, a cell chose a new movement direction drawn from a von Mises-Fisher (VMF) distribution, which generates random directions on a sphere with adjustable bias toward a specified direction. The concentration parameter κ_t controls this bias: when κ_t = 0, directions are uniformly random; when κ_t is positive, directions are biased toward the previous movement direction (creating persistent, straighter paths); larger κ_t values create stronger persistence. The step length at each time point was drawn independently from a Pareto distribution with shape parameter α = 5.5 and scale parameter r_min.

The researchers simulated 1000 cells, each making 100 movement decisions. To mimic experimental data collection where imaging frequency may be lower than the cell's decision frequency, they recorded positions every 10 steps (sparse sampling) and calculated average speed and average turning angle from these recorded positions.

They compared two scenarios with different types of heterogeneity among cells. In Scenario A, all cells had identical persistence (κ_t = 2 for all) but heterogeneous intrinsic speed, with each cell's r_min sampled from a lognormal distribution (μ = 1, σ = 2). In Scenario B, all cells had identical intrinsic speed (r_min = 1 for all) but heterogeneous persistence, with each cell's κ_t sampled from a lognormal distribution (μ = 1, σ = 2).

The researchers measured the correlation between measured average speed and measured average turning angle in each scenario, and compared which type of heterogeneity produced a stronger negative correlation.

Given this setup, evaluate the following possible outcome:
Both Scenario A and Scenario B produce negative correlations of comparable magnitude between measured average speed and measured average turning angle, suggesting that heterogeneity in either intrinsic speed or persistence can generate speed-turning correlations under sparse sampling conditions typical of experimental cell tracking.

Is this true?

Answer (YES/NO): NO